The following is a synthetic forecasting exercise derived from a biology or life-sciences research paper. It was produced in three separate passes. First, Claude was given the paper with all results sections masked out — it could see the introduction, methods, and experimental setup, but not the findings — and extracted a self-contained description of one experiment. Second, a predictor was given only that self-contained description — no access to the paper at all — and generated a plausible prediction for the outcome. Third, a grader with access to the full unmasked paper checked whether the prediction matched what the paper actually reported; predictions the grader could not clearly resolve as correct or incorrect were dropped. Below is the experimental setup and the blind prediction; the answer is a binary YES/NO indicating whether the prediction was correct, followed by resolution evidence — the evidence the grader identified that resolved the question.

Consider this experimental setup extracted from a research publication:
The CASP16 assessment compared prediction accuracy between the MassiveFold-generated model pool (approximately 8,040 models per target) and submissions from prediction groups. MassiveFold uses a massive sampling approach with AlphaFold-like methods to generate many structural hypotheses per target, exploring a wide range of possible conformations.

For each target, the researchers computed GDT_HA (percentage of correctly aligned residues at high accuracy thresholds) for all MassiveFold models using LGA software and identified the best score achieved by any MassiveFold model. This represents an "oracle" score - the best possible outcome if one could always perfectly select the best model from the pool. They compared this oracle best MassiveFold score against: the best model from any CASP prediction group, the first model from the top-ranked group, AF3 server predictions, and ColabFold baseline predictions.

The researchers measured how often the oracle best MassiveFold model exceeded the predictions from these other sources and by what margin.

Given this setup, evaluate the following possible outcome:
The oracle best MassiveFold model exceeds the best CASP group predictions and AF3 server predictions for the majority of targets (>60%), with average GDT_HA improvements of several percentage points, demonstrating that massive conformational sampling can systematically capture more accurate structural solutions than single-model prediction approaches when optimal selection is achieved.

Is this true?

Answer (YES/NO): NO